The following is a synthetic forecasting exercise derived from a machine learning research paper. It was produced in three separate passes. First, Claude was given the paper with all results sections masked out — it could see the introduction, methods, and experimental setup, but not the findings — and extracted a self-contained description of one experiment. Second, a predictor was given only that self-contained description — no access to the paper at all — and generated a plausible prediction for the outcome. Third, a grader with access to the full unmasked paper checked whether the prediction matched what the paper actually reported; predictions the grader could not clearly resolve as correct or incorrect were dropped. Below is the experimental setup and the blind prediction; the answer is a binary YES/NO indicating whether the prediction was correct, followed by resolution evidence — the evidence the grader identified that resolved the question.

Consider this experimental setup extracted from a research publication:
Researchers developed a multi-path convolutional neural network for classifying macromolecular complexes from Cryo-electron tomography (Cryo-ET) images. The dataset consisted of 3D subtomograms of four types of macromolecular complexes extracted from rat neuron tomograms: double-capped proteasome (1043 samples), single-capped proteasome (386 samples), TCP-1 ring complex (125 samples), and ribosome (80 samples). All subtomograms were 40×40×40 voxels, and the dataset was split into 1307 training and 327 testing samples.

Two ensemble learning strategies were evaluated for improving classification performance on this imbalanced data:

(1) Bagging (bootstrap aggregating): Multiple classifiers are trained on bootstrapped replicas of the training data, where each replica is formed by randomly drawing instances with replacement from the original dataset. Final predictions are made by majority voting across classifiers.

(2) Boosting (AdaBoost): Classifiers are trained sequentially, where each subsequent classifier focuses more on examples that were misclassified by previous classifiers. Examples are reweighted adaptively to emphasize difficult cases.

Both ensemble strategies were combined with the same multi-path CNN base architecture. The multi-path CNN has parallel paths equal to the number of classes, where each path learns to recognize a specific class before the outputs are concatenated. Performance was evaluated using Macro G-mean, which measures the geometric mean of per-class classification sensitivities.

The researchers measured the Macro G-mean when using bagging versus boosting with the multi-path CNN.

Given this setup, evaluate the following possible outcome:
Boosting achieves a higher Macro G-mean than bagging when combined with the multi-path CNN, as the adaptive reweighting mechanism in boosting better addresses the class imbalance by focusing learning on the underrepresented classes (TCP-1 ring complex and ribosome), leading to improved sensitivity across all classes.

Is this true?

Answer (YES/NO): YES